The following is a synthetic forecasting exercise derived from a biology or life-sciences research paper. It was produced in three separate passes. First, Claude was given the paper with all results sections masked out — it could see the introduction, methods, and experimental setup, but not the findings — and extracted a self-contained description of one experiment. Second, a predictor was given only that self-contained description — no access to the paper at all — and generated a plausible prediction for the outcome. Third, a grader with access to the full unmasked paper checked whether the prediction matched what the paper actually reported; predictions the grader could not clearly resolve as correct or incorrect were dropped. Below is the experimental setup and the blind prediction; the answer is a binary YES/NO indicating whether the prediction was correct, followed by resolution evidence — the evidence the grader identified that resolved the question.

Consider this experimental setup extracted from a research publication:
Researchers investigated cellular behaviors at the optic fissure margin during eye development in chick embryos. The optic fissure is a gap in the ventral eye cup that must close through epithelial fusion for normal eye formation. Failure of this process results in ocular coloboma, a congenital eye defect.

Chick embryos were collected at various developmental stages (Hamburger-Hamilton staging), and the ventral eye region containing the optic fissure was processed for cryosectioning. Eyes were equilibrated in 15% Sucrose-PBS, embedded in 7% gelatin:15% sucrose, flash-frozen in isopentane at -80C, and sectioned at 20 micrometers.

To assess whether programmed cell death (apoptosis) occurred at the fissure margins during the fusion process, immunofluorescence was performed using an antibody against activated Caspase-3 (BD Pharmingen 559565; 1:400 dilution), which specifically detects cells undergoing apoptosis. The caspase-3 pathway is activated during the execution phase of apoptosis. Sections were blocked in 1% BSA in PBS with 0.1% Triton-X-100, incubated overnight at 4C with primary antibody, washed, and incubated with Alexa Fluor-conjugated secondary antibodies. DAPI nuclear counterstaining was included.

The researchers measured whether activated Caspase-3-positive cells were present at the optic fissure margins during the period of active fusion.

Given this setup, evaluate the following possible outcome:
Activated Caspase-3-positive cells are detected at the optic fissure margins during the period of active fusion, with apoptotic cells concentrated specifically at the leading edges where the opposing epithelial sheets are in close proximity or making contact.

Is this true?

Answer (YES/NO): YES